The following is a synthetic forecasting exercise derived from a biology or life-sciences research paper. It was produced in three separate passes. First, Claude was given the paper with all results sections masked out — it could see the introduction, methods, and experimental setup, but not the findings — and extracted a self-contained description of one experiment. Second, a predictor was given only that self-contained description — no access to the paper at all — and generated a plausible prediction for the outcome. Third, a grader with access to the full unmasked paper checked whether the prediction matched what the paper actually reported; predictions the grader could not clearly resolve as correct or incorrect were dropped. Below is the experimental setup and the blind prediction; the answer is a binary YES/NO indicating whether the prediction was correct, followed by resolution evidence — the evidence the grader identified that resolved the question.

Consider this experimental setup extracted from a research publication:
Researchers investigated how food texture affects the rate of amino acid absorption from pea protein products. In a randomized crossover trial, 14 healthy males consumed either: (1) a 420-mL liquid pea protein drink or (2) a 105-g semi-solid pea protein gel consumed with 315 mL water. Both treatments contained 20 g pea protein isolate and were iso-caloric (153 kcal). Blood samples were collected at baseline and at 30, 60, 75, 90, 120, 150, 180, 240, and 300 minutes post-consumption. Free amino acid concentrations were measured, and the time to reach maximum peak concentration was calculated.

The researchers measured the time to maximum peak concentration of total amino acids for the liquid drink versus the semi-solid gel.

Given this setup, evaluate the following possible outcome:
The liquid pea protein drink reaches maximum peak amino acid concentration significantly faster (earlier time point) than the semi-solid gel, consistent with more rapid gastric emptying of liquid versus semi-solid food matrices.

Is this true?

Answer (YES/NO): YES